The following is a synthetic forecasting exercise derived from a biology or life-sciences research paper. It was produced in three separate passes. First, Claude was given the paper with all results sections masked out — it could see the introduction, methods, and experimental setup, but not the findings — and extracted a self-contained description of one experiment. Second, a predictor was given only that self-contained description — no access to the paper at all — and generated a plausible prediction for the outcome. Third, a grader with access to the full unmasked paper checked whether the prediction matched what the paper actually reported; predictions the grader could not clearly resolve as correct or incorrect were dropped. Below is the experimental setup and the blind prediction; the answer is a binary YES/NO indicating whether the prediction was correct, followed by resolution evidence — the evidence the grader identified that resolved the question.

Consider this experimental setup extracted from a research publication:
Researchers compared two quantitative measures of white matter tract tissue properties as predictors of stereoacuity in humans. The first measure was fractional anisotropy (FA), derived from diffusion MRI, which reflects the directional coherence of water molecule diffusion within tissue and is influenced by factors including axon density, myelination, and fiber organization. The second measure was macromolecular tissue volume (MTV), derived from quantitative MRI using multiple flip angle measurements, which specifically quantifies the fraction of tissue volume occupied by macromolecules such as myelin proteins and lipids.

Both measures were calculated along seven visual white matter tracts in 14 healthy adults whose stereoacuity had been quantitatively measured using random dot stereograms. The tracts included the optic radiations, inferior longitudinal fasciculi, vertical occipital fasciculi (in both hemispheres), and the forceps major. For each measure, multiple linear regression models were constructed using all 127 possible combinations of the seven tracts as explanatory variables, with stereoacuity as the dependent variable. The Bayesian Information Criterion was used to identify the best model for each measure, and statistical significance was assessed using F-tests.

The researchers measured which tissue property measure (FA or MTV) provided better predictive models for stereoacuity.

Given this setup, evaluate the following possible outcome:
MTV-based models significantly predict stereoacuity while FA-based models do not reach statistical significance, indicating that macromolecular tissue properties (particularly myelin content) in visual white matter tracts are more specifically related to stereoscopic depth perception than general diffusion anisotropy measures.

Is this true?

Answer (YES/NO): NO